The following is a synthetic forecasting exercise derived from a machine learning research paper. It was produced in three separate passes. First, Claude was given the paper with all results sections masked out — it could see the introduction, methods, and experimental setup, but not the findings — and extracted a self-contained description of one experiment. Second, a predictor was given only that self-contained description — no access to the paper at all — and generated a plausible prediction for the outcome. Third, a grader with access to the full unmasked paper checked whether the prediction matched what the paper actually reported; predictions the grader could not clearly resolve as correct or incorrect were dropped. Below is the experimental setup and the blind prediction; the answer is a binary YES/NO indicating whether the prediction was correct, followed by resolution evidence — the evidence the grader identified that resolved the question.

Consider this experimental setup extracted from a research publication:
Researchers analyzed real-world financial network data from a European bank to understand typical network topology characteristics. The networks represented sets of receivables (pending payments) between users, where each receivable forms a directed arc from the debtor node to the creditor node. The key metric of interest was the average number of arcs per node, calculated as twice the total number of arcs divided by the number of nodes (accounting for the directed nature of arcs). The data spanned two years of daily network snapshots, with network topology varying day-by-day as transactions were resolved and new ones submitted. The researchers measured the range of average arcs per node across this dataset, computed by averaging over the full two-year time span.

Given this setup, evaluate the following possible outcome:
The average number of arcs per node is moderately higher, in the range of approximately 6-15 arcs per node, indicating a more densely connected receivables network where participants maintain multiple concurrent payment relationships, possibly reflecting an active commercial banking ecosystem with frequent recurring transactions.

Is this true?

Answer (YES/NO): NO